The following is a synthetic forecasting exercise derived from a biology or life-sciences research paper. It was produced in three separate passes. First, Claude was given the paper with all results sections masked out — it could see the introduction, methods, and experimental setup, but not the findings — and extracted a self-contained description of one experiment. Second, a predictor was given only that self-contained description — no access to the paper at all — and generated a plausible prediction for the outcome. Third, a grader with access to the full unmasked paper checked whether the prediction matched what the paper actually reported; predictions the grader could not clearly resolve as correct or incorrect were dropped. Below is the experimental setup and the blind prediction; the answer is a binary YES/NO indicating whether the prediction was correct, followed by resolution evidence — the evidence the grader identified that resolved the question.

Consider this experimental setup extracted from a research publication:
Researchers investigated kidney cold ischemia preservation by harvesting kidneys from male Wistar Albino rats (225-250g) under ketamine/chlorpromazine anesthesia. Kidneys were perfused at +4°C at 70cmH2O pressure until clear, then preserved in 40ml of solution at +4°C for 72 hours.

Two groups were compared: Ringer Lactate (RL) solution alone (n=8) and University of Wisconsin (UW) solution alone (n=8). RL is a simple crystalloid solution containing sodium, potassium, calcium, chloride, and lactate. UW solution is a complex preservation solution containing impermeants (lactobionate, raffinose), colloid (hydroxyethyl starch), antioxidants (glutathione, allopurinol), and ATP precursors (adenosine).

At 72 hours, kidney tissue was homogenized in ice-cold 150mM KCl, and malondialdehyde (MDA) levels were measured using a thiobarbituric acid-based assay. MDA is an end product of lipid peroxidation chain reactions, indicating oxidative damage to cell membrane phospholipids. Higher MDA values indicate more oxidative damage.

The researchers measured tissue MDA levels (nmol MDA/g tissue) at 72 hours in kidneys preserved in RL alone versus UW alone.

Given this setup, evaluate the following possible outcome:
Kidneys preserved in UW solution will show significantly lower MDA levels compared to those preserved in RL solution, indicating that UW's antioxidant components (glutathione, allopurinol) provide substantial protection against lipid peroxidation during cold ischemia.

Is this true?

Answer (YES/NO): YES